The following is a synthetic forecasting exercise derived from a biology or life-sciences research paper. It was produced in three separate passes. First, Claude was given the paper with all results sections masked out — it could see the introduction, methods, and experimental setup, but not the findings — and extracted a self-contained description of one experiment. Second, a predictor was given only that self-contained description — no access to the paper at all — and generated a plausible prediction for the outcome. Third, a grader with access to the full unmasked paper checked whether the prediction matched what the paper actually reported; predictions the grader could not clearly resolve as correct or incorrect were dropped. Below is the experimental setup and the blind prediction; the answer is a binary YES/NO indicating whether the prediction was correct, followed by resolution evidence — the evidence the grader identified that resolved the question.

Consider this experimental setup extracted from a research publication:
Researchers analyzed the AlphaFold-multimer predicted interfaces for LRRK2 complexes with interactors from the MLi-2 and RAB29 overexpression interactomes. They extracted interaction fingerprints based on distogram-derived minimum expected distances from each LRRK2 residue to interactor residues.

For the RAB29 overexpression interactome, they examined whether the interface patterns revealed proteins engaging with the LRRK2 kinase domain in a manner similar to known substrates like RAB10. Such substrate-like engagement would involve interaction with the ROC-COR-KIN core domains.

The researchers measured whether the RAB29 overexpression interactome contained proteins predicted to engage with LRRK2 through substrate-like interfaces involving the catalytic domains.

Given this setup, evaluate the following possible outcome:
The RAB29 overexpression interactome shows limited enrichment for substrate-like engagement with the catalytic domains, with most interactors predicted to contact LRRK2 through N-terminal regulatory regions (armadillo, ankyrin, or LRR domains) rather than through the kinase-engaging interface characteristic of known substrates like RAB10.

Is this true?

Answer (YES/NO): NO